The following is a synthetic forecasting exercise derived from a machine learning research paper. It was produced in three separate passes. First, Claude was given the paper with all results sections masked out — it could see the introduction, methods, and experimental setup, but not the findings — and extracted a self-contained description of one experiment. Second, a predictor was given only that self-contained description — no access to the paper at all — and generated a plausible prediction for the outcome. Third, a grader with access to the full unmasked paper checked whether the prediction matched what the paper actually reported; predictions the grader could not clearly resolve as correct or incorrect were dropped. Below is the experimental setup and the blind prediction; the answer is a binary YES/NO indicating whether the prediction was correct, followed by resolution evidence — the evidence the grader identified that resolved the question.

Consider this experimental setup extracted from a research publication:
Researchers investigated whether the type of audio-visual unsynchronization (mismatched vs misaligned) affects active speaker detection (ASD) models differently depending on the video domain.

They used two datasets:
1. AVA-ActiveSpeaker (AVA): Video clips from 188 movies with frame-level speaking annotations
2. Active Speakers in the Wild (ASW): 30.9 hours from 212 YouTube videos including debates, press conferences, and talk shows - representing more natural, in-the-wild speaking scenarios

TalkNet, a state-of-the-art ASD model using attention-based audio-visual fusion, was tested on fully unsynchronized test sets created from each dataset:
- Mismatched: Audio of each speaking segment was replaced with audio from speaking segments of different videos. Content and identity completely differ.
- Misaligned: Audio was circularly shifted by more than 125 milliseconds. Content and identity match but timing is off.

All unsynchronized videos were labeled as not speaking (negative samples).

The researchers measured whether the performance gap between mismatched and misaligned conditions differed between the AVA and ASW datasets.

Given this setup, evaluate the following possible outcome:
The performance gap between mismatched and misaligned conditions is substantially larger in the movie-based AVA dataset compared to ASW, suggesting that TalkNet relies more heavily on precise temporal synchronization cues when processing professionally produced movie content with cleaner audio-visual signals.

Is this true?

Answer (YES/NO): NO